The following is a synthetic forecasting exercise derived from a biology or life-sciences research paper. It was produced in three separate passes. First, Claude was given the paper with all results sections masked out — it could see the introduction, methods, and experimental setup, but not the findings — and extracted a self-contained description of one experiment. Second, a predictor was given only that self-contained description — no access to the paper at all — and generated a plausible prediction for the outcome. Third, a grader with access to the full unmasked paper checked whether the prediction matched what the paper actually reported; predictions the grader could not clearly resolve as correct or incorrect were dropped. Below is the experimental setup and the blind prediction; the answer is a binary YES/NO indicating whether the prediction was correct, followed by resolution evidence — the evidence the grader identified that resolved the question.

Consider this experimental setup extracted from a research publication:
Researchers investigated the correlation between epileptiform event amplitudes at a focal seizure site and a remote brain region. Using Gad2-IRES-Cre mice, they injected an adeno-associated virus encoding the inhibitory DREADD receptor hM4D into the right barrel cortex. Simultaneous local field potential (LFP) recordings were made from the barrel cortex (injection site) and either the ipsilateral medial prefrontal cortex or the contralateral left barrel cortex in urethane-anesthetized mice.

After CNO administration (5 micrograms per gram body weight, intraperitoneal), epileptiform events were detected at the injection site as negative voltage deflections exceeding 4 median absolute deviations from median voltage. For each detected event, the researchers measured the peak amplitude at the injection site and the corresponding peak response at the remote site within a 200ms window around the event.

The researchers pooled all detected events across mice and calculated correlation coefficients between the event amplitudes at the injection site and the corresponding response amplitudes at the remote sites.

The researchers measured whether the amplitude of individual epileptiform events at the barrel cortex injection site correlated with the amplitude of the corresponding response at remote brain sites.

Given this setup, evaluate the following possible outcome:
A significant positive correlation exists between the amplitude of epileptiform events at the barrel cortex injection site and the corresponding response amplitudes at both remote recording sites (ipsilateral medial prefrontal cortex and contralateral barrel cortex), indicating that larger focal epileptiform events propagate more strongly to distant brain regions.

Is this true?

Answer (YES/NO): NO